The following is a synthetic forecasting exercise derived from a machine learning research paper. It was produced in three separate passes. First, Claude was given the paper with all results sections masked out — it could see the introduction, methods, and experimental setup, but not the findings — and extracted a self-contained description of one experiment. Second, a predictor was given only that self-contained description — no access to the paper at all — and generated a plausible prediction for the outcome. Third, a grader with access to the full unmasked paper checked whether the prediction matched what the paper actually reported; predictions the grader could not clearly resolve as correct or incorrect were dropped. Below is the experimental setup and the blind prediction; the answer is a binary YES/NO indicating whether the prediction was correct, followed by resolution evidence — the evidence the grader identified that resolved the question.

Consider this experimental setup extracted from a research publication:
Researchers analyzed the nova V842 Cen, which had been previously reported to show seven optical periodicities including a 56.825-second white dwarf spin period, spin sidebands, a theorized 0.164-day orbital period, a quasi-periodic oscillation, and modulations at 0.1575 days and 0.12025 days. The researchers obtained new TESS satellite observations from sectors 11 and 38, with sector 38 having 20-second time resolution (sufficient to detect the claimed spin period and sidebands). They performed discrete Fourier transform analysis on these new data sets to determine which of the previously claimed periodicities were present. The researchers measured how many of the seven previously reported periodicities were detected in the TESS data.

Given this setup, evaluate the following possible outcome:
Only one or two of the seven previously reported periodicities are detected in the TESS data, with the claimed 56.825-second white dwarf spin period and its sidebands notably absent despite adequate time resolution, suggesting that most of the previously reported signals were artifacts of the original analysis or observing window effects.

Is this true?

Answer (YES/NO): NO